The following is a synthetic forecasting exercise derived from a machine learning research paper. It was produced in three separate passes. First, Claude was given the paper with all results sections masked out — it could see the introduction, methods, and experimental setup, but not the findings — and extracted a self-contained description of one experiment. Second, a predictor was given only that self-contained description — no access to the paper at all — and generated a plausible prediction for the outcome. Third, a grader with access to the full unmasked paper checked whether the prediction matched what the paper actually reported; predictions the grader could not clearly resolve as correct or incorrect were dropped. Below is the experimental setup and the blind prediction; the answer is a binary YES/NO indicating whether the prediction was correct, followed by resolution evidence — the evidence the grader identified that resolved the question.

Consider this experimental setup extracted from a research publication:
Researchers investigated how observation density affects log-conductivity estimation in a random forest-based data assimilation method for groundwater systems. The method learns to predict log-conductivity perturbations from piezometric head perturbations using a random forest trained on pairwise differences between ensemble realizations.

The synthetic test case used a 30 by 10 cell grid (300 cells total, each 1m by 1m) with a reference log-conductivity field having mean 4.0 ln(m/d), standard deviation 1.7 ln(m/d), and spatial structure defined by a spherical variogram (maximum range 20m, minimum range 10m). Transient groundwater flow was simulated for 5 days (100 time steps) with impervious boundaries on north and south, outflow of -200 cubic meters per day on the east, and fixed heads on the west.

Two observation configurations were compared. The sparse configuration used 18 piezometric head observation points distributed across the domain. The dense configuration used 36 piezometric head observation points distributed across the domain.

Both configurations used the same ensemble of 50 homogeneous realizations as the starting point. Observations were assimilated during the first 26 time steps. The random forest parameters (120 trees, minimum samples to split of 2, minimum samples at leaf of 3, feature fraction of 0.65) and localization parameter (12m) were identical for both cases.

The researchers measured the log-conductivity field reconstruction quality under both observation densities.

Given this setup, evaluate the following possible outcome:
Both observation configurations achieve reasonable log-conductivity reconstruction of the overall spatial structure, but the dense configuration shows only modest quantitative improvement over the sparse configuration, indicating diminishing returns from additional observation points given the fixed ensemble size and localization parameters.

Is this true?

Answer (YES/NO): YES